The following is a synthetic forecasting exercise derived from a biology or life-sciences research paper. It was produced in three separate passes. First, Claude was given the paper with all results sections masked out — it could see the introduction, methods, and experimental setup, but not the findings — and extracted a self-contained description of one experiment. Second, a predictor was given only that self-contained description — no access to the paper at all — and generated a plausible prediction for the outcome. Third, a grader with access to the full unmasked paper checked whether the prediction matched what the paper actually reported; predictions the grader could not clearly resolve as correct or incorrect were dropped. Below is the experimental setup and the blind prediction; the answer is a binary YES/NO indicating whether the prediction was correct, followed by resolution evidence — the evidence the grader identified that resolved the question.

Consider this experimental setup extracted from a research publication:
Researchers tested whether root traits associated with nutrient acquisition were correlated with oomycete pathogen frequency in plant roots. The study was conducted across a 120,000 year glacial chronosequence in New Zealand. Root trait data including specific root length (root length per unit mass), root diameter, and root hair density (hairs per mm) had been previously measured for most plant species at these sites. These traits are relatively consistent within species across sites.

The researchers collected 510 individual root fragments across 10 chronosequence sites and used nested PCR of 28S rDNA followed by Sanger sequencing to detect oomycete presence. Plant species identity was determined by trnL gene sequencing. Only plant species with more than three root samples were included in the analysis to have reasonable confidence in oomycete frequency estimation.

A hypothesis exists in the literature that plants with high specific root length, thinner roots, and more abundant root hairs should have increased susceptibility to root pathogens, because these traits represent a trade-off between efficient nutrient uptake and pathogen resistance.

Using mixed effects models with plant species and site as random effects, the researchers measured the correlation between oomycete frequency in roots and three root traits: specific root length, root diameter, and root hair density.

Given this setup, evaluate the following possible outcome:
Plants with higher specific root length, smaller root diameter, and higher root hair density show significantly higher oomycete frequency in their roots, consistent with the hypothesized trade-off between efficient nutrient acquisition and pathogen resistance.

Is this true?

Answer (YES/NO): NO